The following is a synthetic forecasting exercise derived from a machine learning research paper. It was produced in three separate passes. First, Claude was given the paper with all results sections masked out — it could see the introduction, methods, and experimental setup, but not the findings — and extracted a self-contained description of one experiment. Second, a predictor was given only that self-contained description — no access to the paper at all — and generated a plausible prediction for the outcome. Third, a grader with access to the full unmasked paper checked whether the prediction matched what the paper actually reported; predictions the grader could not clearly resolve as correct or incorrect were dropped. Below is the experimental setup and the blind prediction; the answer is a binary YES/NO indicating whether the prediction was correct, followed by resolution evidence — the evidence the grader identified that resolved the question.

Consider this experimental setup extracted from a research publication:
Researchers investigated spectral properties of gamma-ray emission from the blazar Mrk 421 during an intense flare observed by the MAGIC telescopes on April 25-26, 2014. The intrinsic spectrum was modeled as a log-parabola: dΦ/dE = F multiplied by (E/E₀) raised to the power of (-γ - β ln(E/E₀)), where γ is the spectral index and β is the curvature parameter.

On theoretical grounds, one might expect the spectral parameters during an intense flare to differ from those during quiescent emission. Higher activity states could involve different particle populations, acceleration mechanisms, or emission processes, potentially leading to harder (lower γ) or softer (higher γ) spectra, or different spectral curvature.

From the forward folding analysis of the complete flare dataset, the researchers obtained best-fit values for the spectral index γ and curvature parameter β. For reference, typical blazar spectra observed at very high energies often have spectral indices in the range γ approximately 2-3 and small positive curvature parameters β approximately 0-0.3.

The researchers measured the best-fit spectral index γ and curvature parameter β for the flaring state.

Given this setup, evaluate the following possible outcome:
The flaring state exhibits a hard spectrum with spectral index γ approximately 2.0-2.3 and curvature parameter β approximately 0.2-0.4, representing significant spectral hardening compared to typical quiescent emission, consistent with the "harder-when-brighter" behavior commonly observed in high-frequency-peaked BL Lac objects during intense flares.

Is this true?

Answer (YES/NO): NO